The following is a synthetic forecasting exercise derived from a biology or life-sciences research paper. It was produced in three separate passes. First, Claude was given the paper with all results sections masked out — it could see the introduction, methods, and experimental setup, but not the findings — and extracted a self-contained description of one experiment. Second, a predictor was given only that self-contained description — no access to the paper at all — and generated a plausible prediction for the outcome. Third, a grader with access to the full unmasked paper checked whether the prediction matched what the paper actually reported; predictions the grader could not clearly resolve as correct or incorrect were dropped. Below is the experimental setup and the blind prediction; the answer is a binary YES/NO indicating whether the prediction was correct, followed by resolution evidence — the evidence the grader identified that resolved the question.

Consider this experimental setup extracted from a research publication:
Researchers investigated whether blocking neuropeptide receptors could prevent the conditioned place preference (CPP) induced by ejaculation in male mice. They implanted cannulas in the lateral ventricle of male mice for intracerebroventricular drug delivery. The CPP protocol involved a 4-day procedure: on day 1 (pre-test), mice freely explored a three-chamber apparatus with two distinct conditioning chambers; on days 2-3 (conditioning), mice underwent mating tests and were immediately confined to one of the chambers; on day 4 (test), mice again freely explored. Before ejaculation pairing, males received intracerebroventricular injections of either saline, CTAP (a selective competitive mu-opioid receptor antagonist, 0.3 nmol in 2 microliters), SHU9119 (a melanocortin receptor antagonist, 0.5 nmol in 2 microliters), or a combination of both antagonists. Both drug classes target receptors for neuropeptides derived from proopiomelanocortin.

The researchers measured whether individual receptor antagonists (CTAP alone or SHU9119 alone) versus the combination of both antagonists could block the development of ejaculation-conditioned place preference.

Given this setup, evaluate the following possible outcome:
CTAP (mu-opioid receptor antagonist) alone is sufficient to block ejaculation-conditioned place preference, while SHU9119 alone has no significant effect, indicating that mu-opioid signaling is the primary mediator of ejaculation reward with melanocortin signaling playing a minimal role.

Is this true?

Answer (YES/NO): NO